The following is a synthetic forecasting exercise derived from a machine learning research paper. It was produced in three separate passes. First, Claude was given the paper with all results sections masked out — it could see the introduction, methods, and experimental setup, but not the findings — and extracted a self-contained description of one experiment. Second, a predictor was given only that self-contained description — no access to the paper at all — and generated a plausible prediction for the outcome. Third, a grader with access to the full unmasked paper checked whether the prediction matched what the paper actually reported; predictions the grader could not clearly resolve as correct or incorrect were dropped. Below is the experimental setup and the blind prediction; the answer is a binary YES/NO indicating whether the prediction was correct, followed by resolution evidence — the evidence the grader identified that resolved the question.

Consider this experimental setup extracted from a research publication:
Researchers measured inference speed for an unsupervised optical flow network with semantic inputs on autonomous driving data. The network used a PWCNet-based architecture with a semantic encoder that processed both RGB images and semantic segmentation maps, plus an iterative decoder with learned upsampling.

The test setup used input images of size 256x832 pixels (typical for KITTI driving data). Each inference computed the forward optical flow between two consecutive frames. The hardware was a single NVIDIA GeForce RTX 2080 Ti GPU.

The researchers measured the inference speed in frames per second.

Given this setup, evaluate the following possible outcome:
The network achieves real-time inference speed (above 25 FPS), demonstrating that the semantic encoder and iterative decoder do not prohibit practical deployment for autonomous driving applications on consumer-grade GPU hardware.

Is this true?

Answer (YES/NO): YES